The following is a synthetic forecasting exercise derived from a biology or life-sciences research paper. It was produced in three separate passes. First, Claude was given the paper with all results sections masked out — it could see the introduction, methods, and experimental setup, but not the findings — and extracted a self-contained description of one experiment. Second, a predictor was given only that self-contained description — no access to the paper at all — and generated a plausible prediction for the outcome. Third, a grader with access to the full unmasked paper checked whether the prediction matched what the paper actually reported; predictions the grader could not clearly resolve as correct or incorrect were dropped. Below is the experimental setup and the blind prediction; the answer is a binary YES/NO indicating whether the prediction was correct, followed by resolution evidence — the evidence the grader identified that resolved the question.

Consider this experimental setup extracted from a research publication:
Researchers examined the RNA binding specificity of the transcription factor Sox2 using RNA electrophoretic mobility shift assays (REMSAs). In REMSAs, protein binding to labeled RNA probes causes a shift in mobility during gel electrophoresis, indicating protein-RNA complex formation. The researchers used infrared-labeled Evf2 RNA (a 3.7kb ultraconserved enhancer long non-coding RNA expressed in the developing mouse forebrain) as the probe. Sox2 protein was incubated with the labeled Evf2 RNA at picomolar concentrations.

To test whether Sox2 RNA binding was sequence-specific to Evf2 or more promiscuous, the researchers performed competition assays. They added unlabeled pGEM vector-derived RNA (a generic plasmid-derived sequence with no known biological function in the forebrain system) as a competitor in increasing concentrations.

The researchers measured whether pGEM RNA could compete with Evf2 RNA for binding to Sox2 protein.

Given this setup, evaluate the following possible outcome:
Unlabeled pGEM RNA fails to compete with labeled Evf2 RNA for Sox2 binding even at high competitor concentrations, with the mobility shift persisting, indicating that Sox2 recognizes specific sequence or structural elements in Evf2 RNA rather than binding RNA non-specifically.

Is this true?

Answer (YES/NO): NO